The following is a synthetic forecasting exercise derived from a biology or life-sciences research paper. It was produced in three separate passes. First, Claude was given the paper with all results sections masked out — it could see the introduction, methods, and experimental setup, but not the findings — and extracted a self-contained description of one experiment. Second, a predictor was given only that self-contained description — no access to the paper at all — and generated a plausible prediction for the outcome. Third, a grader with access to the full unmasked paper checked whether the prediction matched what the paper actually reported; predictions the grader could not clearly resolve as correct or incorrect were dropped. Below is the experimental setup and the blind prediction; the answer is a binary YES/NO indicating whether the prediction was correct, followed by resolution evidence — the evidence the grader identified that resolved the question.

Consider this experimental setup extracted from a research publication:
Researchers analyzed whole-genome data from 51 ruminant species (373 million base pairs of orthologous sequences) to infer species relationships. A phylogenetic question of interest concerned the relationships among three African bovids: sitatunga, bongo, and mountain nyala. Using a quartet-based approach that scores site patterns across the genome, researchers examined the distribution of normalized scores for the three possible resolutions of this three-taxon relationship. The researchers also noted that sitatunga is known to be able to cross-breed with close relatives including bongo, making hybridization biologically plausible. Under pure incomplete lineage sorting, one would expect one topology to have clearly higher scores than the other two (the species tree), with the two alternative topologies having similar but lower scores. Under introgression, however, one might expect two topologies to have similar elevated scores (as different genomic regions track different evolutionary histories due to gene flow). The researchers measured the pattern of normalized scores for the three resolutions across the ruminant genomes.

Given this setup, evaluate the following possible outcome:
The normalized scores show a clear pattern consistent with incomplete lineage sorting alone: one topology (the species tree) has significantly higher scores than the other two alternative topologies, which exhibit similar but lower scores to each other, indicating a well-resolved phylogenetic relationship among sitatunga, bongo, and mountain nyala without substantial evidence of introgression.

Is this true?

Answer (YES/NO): NO